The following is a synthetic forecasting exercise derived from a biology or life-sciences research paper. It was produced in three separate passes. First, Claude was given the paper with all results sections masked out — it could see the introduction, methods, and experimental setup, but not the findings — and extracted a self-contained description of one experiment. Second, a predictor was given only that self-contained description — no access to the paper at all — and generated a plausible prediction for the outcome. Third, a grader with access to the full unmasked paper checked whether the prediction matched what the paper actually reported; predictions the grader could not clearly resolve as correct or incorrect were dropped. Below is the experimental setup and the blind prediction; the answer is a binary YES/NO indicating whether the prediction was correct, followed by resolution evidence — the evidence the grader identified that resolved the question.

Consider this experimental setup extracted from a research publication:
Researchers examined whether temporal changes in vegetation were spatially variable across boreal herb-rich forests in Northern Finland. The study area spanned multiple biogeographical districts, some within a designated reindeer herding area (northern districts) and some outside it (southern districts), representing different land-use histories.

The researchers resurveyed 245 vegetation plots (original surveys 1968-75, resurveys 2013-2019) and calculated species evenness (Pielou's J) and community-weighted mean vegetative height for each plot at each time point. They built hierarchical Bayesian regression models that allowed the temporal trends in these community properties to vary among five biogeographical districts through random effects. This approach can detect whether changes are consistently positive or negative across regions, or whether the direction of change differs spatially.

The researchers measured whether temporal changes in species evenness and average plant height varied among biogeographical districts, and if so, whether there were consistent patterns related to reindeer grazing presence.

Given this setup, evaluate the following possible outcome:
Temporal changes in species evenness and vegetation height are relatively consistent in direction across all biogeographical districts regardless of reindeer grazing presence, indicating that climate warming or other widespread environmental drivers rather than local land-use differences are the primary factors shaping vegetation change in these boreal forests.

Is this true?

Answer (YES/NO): NO